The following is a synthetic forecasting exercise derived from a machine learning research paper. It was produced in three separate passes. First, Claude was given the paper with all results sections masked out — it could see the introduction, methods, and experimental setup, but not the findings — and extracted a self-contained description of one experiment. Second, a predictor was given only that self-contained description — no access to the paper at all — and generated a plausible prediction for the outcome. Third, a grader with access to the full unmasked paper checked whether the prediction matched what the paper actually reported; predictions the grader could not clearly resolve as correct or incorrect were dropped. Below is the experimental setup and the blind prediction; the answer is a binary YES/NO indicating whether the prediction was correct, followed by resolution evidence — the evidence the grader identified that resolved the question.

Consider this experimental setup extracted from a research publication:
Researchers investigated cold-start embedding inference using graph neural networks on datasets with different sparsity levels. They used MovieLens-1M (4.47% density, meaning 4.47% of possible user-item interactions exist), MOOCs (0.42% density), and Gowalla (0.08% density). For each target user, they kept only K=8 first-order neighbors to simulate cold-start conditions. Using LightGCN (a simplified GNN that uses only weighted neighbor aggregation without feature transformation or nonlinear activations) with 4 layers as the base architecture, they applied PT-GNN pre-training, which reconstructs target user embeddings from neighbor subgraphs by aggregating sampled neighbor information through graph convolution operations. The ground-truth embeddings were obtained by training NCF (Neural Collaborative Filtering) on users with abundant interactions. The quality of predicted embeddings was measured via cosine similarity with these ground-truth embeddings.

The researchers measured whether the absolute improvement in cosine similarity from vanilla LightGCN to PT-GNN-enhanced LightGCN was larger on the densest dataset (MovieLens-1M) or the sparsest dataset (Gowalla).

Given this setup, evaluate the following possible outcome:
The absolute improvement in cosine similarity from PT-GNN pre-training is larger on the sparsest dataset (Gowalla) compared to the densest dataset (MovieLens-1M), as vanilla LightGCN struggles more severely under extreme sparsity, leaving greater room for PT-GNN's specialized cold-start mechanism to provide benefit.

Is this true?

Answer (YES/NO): NO